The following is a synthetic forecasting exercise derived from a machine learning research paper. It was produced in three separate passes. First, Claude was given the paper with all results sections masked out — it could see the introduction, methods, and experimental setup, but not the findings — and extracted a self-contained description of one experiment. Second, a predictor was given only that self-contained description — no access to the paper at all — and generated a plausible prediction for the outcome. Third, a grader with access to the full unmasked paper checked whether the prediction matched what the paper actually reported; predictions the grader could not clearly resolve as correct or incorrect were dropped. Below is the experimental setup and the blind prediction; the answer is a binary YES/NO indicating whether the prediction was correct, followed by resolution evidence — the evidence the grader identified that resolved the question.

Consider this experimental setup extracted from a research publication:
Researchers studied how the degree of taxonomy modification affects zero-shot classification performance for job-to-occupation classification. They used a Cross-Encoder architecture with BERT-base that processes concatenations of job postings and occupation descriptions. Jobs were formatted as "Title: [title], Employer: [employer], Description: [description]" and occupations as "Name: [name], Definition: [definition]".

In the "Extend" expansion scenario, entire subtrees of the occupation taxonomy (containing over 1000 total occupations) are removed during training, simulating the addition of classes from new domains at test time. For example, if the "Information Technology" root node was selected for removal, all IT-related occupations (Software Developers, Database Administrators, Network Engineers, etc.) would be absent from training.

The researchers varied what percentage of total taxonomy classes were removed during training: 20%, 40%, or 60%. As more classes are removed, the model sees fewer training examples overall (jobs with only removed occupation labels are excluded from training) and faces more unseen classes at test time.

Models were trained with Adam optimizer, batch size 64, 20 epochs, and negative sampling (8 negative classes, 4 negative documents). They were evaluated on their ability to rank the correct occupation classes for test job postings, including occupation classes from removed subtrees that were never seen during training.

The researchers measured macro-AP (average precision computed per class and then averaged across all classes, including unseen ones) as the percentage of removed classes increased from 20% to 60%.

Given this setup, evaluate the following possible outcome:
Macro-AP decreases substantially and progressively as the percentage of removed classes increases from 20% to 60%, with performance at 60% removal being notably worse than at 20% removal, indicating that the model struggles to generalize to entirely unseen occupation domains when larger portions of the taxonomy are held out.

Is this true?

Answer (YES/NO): NO